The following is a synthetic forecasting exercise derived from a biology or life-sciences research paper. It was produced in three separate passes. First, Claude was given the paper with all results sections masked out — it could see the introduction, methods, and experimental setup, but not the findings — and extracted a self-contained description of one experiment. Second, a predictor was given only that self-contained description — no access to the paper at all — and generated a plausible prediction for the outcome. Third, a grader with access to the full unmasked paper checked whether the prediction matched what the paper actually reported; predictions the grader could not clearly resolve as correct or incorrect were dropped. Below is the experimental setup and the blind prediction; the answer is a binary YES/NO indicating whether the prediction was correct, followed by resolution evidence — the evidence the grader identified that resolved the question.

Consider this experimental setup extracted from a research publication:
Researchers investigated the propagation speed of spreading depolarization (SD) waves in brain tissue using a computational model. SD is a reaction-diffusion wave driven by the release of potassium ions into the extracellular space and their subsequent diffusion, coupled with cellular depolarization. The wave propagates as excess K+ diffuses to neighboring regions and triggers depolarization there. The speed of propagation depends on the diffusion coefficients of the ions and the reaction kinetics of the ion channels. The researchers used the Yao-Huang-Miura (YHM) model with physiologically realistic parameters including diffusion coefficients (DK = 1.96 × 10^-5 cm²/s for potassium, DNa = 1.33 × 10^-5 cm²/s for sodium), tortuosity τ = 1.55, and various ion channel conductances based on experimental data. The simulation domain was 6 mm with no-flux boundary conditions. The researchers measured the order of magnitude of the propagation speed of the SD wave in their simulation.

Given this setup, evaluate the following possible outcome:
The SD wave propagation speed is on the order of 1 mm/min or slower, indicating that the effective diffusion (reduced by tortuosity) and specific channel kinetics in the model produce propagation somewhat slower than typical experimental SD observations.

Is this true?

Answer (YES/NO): NO